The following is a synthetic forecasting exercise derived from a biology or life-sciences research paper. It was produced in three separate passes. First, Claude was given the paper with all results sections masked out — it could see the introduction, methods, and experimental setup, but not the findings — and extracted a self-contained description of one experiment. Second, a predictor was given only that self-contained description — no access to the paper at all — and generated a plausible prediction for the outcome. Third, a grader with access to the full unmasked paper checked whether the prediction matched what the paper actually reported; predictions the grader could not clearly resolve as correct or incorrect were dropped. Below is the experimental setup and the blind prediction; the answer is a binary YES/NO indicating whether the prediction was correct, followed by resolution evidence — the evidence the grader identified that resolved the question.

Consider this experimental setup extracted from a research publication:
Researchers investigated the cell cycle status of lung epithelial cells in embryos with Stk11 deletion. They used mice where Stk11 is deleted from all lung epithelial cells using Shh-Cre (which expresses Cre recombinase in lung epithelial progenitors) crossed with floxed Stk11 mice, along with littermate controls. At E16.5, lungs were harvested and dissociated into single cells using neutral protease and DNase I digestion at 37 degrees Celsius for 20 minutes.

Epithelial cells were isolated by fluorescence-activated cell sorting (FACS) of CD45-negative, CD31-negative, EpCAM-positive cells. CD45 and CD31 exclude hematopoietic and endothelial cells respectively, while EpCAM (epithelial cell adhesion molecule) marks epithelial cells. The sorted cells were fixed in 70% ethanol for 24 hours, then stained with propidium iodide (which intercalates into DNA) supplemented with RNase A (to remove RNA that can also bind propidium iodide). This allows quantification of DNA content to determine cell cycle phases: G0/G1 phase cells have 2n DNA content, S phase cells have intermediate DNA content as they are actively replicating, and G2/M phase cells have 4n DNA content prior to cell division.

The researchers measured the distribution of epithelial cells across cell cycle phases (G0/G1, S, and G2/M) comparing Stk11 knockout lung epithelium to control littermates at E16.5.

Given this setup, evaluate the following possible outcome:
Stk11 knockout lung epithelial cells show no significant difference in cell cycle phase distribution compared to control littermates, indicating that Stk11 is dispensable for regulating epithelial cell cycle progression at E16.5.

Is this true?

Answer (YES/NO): NO